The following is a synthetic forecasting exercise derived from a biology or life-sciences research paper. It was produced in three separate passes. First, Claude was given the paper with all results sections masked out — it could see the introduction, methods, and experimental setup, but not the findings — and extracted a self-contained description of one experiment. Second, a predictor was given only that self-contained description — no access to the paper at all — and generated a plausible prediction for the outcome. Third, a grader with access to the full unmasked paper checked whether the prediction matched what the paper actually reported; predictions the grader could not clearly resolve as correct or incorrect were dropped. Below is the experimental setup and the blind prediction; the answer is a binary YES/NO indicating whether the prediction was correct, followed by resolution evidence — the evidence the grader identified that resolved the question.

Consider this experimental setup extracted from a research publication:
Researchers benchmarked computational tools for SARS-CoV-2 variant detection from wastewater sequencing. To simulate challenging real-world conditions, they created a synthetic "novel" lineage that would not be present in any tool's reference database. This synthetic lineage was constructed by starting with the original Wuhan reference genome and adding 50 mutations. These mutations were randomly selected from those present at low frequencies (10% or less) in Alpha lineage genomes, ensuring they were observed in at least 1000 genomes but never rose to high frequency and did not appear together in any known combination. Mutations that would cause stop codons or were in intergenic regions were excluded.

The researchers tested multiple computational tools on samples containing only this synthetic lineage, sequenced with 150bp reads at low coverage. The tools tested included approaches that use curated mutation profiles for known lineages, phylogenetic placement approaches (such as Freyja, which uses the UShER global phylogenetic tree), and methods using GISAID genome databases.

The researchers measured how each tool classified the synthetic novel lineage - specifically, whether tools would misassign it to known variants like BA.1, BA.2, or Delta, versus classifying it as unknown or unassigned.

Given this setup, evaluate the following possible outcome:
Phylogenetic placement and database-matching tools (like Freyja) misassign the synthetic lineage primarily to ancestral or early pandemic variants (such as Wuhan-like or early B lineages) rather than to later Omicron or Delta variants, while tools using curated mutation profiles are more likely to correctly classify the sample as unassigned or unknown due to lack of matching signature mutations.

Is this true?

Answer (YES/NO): NO